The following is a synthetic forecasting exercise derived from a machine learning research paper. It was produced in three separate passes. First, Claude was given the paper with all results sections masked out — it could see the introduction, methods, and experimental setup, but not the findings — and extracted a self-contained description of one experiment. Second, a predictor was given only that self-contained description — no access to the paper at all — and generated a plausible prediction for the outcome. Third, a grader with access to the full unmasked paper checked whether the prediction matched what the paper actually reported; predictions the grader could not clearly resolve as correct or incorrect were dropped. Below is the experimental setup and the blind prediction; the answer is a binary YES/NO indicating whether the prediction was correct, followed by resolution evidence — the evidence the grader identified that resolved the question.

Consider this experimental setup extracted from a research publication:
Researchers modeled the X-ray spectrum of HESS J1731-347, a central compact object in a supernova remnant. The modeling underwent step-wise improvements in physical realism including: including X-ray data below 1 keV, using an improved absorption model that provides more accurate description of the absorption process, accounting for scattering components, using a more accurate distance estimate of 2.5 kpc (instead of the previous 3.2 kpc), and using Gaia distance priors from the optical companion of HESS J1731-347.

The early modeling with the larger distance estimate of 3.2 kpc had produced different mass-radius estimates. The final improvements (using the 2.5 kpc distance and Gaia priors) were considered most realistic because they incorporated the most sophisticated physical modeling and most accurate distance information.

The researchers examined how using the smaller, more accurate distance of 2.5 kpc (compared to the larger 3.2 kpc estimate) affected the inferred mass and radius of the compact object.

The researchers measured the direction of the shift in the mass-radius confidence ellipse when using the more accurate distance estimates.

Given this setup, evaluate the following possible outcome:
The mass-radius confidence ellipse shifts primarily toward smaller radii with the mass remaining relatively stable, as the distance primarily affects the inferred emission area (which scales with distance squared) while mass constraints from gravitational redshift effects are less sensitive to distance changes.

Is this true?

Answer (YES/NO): NO